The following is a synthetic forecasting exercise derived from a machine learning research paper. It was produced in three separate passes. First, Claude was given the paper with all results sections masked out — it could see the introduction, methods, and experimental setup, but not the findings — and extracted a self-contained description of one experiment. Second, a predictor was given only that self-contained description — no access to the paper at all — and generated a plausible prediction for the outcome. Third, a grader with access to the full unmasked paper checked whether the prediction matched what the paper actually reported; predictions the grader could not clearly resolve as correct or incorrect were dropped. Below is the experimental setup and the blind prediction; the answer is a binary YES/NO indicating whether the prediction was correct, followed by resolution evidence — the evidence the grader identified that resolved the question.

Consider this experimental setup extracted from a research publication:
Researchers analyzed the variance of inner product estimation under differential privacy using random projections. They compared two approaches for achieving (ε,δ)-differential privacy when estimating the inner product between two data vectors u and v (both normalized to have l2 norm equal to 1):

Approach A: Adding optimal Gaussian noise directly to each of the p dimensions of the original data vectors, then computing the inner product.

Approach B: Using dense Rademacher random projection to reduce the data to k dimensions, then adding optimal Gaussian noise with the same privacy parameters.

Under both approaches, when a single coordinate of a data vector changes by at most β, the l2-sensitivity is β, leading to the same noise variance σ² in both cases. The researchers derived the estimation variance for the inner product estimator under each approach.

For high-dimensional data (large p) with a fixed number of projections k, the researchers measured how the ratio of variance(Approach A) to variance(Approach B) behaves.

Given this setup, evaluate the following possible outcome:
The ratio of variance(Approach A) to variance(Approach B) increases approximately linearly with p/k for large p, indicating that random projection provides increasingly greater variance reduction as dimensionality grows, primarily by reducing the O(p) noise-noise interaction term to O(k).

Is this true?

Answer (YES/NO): YES